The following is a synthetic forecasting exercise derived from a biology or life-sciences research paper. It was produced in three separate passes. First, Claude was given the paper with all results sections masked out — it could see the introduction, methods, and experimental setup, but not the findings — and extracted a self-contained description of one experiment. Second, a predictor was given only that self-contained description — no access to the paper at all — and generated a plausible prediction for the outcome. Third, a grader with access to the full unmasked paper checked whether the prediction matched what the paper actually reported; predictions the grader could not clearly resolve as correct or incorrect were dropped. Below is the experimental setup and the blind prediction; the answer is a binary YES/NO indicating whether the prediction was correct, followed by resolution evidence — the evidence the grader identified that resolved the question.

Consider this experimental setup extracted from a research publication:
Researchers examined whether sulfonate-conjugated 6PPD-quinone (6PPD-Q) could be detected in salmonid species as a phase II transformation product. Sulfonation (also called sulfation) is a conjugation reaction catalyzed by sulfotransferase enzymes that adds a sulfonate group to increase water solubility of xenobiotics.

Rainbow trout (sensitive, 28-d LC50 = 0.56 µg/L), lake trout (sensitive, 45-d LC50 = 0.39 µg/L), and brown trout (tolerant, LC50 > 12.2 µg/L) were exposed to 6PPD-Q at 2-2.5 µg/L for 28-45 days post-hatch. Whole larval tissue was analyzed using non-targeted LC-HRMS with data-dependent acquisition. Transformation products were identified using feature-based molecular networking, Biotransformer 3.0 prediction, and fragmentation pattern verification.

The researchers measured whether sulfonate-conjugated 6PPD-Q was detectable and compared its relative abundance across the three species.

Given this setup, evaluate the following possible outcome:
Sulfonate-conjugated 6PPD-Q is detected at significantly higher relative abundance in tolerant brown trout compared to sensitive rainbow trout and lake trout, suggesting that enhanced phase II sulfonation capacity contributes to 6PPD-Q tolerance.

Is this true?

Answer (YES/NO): NO